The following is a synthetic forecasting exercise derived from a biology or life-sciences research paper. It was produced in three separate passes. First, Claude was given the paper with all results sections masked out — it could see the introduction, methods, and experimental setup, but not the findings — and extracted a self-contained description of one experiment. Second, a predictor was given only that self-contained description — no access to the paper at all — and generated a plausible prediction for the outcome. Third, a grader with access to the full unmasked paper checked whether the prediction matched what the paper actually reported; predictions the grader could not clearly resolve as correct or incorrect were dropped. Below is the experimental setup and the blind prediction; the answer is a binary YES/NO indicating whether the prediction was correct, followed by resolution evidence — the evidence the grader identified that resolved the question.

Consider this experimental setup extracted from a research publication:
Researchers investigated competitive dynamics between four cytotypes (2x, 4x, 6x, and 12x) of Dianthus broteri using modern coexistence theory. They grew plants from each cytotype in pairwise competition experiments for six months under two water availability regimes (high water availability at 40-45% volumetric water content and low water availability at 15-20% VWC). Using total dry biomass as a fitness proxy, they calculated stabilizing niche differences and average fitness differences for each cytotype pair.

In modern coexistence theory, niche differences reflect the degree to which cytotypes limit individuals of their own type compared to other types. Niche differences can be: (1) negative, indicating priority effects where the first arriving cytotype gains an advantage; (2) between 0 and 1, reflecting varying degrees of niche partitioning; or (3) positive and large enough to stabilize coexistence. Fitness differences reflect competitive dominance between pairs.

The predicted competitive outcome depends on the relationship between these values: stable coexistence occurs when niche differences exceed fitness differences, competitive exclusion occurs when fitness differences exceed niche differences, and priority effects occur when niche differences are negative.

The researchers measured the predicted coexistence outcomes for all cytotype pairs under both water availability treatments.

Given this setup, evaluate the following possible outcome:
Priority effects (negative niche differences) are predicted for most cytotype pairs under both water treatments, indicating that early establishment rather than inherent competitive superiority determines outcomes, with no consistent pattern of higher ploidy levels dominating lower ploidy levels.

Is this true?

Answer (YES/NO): NO